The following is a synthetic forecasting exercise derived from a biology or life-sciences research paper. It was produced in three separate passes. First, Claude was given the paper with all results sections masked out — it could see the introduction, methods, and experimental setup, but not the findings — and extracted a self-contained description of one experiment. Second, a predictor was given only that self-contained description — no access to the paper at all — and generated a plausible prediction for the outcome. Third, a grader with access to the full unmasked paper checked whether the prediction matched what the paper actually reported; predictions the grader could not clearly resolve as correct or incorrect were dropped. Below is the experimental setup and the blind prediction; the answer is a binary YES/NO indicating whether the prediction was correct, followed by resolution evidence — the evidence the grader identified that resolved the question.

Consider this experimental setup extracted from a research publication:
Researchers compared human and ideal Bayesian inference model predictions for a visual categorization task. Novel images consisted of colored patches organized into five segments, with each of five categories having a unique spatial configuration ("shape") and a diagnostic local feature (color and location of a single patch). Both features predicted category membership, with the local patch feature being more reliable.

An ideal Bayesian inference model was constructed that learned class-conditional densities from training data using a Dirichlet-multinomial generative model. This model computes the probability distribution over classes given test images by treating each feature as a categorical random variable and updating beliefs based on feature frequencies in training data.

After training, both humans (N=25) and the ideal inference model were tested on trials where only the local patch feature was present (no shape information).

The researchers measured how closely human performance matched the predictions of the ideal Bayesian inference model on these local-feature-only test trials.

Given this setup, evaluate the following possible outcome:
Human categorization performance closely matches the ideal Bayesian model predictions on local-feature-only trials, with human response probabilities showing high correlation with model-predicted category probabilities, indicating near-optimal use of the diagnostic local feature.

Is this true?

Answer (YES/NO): NO